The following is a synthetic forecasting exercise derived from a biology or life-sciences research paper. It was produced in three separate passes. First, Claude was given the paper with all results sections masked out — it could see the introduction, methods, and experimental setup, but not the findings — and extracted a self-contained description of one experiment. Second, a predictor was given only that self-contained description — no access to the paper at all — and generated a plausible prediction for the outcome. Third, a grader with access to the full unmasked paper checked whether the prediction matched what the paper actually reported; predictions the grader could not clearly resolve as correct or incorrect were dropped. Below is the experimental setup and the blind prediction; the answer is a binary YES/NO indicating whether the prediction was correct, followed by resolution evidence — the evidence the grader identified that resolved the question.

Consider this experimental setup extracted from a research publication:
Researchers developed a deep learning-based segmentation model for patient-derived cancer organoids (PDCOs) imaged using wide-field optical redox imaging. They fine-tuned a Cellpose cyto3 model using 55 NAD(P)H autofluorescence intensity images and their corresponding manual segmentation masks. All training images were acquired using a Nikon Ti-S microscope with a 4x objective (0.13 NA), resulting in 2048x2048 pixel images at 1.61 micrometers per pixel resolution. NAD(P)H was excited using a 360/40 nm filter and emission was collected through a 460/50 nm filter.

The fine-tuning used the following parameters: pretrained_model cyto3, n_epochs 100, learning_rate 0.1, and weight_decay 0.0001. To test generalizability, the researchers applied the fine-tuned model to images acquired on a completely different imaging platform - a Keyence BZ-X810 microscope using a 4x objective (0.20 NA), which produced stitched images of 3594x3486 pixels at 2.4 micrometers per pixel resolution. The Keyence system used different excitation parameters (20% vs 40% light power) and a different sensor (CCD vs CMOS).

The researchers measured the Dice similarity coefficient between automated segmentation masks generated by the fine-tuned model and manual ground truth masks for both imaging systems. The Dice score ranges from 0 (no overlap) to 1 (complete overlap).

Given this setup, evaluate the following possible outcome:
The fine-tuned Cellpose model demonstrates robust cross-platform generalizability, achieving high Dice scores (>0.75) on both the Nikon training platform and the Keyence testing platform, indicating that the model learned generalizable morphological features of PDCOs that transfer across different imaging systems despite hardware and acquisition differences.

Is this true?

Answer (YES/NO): YES